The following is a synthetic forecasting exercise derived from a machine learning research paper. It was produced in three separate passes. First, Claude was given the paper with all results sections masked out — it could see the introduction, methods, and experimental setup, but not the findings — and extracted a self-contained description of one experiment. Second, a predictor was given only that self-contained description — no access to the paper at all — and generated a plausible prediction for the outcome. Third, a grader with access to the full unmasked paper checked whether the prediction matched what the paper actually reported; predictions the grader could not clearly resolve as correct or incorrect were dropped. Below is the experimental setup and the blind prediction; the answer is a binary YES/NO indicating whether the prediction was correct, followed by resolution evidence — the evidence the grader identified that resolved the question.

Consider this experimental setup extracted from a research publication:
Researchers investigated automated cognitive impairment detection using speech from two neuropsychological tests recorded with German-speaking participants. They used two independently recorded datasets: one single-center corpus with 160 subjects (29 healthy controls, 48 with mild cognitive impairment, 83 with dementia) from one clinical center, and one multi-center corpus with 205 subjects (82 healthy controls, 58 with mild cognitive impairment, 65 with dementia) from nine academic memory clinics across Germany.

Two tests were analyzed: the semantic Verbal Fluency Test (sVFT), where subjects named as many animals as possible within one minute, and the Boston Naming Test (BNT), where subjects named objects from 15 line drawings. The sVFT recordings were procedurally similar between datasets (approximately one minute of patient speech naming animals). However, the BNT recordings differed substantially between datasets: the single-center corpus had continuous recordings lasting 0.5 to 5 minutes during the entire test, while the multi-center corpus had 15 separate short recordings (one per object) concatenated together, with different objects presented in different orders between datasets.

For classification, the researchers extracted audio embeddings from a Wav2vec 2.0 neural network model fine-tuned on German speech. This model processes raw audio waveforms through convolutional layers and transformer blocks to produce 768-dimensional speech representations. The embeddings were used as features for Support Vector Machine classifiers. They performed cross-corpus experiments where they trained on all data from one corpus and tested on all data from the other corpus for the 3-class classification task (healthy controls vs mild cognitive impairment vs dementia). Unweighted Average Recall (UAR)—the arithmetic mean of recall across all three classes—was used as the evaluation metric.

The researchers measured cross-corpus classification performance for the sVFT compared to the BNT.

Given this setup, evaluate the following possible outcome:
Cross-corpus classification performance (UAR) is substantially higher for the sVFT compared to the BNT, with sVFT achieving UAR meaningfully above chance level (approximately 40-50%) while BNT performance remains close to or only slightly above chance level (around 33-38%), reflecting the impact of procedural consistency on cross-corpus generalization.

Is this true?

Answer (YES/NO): NO